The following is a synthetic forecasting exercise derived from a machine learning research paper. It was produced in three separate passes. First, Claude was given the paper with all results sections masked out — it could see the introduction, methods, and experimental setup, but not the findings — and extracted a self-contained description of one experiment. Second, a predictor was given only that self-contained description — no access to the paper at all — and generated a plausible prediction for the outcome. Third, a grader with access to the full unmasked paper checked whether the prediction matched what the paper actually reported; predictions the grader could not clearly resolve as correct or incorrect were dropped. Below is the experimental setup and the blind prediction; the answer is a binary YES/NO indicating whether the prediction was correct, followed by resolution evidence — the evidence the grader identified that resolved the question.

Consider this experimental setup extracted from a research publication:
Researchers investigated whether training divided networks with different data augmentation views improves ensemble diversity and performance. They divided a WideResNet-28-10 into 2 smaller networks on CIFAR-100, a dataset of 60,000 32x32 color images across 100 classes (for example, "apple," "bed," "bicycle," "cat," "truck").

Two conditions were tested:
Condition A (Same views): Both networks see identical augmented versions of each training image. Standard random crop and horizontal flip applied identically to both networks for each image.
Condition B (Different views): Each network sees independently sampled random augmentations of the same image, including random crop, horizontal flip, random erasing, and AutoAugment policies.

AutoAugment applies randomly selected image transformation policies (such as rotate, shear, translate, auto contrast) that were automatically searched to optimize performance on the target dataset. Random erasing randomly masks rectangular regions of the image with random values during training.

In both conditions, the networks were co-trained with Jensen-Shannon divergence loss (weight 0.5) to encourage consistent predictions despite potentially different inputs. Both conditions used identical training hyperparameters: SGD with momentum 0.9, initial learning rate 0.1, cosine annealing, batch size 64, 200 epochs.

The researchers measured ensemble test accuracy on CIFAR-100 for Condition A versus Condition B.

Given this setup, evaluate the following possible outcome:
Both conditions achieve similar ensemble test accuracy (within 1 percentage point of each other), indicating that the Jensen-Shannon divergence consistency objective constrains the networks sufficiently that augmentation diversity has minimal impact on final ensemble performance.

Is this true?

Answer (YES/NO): NO